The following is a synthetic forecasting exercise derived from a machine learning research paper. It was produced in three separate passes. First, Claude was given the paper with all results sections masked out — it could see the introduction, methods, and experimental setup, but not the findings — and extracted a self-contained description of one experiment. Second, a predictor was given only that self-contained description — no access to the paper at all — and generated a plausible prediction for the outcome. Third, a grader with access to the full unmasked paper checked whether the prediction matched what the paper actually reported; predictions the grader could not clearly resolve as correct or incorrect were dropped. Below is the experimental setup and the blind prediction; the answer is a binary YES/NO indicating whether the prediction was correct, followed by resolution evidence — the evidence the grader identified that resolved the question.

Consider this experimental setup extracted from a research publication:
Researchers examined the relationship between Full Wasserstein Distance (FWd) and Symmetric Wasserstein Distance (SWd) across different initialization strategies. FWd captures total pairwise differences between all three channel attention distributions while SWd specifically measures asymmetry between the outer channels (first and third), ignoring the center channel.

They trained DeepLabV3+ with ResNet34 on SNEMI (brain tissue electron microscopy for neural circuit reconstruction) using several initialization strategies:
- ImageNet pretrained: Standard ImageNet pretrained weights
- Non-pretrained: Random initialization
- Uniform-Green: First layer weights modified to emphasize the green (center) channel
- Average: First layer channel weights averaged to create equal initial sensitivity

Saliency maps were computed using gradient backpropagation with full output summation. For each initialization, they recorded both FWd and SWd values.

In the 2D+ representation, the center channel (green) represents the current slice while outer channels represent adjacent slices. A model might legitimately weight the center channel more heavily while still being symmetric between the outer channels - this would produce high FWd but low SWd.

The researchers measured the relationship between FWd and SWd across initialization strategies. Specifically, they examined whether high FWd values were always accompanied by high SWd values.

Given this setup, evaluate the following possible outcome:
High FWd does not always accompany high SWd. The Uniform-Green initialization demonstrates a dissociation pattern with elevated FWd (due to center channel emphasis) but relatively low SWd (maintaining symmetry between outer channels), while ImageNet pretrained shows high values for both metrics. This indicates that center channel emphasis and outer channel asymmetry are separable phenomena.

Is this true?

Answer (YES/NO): NO